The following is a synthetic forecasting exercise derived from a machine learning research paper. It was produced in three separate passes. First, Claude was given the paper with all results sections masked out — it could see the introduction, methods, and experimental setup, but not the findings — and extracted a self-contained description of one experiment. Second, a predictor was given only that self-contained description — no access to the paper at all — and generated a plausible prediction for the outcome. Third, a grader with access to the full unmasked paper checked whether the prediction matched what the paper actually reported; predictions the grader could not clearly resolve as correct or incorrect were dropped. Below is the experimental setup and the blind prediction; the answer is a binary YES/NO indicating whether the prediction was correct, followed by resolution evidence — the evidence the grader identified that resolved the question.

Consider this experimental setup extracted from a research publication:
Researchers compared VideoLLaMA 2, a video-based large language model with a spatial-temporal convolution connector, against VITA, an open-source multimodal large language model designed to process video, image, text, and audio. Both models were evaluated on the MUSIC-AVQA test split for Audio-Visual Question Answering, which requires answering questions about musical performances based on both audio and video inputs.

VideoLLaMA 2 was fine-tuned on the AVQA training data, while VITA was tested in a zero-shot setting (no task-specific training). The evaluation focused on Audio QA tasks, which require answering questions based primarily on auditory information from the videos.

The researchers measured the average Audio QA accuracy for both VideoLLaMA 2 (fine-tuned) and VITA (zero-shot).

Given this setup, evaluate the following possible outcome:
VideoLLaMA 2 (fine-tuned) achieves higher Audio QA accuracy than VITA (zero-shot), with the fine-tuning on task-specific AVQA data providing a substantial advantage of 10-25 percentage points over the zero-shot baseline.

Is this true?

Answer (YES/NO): YES